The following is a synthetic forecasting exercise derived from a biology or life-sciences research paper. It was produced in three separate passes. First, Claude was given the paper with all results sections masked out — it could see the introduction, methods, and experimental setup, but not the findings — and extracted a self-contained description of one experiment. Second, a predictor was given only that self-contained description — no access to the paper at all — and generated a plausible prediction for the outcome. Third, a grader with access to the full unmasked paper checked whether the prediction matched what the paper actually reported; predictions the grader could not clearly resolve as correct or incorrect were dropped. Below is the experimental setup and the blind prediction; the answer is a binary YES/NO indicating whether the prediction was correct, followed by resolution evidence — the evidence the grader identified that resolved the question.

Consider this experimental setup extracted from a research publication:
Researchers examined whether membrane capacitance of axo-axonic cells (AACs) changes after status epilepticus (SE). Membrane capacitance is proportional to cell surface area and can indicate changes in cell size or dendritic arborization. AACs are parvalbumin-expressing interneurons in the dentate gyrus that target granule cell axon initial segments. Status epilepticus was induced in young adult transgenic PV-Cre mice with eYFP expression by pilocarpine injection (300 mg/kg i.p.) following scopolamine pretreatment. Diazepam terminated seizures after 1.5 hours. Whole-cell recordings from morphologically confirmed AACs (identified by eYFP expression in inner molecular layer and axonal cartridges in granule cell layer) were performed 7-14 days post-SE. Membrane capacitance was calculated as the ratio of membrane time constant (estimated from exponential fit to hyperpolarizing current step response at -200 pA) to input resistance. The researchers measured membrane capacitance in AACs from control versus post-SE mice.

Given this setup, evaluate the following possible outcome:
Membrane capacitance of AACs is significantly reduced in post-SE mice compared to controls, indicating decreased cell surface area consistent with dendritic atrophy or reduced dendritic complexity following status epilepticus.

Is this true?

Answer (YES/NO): NO